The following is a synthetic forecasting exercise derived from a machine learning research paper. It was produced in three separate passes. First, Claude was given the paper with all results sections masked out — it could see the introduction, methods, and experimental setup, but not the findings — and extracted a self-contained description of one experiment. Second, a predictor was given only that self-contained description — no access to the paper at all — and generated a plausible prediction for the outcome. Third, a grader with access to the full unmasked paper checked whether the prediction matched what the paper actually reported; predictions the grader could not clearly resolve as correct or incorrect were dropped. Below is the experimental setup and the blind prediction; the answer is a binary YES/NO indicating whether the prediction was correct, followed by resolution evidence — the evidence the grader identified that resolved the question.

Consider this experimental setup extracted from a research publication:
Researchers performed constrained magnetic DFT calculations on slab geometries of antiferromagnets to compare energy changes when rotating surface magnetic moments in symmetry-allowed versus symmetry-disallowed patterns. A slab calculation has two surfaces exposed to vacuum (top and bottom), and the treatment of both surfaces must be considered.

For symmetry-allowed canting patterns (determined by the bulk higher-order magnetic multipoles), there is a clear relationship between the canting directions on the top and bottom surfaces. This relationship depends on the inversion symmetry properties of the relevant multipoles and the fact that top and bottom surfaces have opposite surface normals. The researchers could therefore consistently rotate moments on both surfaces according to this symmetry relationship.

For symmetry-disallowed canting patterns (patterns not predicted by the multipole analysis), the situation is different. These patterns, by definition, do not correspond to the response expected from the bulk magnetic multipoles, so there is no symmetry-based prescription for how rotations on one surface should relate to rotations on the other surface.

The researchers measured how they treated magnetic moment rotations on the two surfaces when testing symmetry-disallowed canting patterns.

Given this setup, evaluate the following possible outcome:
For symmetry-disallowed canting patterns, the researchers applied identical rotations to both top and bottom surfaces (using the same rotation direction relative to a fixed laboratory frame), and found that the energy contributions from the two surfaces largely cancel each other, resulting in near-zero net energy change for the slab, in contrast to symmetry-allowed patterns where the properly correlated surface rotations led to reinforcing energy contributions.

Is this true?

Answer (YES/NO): NO